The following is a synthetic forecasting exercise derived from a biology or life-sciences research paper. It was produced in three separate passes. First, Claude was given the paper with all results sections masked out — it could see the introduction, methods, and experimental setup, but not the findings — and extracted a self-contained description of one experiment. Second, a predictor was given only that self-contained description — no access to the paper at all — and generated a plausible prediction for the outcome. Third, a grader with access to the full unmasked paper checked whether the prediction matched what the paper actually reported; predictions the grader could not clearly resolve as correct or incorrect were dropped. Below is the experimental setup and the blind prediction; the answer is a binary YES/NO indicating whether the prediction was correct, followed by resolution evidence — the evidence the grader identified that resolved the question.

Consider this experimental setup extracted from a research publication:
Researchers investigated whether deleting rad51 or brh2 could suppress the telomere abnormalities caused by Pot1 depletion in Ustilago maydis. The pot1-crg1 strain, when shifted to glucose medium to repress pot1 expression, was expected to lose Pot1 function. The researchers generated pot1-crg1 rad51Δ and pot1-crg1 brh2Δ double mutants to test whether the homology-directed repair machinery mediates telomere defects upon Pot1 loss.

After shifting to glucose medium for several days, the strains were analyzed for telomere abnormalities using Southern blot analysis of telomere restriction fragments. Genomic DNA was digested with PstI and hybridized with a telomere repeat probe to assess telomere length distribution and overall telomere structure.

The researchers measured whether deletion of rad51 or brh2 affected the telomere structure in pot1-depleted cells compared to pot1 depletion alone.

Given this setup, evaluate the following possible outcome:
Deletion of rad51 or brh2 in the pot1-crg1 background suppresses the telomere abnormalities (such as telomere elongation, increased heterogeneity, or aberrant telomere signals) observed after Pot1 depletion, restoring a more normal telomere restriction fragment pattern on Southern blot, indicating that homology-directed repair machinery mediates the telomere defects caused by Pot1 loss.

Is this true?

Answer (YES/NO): YES